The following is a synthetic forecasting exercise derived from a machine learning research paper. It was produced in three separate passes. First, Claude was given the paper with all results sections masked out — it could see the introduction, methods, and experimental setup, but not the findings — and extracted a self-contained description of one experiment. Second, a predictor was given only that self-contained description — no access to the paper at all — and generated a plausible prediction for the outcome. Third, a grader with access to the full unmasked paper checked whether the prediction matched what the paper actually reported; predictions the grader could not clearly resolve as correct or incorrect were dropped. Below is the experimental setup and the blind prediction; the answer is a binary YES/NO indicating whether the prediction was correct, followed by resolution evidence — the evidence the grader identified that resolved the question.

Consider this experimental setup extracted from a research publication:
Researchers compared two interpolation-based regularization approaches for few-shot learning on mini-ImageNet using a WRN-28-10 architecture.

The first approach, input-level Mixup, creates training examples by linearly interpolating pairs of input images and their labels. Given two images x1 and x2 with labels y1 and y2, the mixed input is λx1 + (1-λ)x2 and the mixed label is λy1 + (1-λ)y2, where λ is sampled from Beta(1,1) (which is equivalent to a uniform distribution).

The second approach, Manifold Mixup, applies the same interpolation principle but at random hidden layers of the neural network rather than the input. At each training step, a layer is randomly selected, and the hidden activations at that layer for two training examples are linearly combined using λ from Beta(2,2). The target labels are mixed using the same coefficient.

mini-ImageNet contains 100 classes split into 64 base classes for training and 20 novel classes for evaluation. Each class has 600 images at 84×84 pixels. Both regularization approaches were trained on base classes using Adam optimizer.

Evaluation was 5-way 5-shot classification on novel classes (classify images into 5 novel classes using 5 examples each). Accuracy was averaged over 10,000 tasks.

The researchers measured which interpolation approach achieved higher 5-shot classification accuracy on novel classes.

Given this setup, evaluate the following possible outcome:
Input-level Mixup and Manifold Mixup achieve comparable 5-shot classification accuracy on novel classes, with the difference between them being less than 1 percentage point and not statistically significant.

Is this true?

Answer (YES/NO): NO